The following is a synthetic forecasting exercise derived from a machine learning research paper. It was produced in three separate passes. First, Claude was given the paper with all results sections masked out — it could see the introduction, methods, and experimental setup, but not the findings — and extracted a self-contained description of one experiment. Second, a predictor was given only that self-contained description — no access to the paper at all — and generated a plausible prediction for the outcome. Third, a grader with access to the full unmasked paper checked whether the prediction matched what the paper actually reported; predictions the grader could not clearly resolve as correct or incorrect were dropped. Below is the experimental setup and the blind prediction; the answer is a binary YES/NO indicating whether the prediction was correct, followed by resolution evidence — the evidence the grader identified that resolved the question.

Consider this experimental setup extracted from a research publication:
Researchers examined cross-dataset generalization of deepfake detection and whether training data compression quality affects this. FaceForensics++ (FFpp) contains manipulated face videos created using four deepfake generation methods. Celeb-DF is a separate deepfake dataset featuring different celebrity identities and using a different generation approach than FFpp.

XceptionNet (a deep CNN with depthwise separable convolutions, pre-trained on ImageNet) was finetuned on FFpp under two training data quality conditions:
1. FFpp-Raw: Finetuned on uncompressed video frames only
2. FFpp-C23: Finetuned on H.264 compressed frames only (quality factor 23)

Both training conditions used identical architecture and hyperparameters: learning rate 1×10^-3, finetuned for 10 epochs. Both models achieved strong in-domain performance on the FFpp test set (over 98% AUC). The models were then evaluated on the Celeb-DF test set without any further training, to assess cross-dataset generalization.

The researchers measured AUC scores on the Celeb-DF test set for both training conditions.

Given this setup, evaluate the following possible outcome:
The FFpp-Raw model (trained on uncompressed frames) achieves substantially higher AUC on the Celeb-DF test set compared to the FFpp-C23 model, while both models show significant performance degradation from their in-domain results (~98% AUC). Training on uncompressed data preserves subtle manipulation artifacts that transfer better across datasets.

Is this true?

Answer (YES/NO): NO